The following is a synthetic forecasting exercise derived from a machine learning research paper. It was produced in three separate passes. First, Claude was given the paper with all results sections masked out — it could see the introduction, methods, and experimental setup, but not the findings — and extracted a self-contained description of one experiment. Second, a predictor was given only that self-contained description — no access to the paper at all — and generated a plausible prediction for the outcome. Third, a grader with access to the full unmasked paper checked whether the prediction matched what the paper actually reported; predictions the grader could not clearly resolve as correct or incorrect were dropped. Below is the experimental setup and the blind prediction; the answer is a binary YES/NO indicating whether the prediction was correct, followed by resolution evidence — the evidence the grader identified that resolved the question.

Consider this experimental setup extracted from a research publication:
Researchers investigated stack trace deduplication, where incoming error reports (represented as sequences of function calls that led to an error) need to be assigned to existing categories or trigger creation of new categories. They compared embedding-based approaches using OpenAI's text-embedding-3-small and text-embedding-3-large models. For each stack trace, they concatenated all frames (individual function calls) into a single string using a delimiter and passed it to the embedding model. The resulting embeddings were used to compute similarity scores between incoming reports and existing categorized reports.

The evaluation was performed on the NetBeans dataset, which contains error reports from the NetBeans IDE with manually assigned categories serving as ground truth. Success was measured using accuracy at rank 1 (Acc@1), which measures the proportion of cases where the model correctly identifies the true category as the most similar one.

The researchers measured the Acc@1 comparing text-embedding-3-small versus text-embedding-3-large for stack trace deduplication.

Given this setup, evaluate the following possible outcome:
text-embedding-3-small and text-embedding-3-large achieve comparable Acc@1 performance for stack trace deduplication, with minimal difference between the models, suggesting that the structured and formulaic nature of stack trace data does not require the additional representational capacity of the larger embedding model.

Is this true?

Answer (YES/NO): NO